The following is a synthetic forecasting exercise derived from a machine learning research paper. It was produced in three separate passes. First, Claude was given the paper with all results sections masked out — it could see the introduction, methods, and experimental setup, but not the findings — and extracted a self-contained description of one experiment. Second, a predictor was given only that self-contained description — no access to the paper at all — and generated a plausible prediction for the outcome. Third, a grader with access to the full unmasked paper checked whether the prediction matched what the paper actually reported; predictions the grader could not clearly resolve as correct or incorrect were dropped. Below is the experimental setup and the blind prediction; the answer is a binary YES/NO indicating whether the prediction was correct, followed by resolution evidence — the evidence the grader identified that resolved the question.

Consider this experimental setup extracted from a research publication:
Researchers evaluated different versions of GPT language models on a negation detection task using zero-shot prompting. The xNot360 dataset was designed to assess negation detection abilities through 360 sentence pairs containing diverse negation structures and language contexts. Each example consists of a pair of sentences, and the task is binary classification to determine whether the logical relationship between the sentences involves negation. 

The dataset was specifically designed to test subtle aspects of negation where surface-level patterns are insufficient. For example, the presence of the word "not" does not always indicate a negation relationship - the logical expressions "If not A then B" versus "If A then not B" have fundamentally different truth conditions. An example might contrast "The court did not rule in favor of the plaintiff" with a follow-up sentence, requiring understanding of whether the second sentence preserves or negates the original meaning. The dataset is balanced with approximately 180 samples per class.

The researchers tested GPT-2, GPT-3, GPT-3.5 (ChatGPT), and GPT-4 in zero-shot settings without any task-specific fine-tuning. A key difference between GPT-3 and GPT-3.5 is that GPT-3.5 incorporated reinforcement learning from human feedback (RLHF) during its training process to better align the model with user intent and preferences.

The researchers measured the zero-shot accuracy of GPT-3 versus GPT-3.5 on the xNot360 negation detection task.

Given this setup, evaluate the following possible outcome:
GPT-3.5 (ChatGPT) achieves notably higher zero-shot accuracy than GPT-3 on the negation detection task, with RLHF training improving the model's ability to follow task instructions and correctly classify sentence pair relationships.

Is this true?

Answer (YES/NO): NO